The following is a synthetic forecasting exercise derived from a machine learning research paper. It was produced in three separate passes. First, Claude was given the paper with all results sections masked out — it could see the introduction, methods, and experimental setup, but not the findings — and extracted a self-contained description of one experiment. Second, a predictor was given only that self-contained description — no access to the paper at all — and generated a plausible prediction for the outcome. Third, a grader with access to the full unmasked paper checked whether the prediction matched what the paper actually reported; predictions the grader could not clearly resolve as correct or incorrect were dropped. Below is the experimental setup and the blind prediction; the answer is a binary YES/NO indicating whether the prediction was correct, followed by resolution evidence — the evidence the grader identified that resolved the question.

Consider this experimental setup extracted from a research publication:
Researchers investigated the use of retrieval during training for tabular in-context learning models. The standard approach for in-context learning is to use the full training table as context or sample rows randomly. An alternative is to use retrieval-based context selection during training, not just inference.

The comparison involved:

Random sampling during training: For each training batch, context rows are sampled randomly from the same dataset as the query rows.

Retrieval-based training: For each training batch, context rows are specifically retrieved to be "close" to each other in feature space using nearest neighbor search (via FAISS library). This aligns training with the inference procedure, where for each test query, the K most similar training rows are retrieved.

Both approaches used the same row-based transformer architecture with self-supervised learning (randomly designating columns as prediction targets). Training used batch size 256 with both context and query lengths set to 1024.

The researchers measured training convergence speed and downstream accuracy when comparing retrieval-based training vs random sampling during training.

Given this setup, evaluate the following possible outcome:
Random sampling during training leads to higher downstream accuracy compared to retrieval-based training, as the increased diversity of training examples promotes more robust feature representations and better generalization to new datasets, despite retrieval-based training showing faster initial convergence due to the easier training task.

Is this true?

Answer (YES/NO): NO